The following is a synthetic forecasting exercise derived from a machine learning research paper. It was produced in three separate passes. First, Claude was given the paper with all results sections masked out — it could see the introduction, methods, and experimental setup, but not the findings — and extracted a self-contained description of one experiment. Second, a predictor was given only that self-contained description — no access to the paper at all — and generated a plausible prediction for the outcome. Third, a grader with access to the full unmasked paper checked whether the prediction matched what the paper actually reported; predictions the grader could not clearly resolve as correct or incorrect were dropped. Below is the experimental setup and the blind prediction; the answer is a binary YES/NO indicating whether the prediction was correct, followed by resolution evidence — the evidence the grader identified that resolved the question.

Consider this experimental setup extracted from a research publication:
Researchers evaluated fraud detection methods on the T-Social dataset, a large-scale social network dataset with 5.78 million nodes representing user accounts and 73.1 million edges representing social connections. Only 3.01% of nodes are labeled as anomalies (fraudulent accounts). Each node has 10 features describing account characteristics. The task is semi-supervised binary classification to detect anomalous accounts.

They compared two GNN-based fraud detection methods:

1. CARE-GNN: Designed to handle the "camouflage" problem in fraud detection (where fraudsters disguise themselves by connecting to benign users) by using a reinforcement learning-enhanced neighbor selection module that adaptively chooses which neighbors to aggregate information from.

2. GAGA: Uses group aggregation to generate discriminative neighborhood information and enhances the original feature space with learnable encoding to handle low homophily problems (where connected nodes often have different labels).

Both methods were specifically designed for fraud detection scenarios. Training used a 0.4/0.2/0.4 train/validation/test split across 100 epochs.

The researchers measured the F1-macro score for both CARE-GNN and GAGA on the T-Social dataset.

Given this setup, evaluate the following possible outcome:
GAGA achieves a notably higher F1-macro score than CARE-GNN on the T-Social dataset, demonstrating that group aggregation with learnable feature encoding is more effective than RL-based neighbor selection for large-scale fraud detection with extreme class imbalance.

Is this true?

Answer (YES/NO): YES